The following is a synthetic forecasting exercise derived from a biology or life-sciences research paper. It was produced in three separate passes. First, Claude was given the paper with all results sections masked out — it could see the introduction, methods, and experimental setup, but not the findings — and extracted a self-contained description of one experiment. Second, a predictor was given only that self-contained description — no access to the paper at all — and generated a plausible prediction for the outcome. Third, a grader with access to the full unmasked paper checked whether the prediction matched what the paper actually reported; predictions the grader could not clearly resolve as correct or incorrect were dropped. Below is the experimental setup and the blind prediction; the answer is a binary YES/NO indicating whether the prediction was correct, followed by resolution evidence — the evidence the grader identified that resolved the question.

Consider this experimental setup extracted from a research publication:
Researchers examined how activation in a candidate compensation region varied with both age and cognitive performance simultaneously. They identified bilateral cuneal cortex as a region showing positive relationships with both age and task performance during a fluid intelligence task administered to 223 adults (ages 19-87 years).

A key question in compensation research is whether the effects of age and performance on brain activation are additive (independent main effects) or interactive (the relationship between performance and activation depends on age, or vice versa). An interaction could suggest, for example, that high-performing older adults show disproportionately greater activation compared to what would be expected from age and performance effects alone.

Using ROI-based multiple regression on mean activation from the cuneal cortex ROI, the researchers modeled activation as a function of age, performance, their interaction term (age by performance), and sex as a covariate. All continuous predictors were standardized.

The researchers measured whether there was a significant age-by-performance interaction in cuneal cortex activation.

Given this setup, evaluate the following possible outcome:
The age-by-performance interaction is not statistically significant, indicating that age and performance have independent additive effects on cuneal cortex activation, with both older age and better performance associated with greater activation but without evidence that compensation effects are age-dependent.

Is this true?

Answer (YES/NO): NO